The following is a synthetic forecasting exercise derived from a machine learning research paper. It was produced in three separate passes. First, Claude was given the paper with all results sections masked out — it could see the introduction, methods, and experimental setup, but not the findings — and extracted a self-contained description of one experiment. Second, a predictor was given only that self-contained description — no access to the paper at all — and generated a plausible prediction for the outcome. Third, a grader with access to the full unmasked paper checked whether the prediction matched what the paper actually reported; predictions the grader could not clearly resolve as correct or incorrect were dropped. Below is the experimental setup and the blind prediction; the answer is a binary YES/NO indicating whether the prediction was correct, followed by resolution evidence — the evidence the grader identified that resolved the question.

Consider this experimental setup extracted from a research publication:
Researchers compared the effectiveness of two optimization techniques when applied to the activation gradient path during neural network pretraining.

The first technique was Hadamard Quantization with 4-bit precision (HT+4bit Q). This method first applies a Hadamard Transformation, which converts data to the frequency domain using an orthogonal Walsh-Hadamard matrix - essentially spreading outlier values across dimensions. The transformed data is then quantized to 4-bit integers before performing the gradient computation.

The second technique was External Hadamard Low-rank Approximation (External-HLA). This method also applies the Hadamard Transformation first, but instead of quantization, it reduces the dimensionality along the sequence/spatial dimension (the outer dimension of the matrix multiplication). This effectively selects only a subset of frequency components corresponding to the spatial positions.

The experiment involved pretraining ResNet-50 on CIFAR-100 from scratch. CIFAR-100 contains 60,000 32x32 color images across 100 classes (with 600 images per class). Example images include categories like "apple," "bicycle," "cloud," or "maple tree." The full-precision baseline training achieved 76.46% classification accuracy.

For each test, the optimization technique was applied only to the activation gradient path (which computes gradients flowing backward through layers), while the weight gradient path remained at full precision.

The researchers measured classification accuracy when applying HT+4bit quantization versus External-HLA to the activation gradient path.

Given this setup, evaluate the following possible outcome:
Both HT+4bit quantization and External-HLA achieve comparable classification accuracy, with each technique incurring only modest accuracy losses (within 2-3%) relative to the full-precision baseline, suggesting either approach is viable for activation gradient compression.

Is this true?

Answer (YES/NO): NO